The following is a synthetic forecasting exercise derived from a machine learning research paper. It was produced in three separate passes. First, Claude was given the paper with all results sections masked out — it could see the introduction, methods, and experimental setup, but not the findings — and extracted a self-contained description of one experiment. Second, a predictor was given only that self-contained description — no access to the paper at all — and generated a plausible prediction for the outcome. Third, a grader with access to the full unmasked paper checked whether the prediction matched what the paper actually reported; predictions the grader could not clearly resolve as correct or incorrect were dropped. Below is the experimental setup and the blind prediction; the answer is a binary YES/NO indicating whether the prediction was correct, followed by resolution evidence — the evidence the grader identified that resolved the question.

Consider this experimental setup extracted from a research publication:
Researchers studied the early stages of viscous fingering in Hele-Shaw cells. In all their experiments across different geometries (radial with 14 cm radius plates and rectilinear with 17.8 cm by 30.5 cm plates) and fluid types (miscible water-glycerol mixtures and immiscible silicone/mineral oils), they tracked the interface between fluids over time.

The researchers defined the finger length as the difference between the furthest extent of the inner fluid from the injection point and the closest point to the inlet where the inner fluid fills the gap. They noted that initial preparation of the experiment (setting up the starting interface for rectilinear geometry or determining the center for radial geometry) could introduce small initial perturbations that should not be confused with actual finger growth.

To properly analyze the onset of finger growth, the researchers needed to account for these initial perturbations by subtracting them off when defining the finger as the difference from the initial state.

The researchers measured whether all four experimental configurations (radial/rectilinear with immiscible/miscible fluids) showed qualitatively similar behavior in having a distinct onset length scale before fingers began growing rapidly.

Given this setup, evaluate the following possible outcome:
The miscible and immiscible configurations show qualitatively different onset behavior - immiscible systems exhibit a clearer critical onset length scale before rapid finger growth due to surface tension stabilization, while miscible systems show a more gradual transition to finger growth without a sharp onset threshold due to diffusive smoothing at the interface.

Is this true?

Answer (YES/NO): NO